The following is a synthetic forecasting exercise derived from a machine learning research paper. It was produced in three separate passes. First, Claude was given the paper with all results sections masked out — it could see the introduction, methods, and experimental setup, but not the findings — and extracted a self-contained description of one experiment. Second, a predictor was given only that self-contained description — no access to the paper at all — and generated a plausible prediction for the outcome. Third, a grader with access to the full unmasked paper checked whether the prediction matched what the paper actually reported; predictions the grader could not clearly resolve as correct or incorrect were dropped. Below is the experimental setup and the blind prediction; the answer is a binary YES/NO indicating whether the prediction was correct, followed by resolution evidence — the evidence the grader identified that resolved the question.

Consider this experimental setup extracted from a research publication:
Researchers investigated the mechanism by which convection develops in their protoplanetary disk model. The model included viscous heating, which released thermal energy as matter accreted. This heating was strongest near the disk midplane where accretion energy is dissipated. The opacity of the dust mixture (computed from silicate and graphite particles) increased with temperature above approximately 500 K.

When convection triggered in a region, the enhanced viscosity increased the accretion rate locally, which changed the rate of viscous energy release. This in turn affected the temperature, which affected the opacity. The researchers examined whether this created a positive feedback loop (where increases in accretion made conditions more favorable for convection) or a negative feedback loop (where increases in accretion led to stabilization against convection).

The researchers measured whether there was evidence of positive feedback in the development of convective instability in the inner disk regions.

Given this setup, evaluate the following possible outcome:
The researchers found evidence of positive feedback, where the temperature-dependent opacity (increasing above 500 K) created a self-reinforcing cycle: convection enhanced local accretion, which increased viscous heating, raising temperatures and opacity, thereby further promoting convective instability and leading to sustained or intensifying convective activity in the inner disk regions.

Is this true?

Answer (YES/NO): NO